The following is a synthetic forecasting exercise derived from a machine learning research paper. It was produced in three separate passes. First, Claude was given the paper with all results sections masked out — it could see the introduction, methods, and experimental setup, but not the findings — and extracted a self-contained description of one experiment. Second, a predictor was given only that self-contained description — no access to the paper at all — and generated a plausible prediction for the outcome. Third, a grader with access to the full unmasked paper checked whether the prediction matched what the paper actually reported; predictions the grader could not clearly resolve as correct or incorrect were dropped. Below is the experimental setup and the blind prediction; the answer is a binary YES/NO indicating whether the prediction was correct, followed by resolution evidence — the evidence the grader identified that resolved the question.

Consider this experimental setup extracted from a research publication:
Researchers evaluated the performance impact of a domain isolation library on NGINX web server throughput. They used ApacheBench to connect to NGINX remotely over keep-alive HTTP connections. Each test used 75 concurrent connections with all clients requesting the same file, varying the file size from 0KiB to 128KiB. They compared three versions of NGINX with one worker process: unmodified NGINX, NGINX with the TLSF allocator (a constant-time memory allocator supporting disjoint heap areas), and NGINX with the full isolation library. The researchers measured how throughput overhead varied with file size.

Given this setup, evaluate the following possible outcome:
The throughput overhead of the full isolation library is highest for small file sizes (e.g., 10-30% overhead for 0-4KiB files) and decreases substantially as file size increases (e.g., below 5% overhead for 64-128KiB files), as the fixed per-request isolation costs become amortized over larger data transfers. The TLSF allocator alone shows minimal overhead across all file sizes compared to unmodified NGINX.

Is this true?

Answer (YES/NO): NO